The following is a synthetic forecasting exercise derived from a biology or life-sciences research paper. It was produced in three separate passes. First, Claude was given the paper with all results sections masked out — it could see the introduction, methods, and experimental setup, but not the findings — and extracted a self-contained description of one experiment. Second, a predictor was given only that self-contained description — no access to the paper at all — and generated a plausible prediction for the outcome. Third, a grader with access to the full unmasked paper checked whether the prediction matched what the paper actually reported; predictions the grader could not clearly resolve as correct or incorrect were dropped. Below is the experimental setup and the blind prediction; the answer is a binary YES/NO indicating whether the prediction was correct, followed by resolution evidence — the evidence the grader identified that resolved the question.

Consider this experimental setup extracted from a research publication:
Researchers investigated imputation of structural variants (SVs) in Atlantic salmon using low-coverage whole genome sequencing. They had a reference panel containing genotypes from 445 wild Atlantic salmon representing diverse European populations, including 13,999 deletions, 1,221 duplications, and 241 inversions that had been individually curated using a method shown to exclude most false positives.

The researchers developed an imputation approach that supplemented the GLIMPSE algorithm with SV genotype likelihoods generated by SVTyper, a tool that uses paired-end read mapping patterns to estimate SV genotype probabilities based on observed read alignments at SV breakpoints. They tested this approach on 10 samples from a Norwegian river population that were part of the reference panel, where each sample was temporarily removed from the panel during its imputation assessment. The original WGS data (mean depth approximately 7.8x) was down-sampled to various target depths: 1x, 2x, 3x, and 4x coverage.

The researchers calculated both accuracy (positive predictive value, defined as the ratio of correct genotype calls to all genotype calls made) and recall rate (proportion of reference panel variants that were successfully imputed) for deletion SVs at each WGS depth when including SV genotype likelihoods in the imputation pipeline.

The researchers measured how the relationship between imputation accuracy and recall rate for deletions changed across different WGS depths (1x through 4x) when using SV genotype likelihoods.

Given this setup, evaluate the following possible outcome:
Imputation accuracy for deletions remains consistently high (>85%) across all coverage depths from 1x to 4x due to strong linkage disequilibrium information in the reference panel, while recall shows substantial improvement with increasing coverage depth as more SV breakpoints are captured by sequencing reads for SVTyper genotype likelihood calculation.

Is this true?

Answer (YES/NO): NO